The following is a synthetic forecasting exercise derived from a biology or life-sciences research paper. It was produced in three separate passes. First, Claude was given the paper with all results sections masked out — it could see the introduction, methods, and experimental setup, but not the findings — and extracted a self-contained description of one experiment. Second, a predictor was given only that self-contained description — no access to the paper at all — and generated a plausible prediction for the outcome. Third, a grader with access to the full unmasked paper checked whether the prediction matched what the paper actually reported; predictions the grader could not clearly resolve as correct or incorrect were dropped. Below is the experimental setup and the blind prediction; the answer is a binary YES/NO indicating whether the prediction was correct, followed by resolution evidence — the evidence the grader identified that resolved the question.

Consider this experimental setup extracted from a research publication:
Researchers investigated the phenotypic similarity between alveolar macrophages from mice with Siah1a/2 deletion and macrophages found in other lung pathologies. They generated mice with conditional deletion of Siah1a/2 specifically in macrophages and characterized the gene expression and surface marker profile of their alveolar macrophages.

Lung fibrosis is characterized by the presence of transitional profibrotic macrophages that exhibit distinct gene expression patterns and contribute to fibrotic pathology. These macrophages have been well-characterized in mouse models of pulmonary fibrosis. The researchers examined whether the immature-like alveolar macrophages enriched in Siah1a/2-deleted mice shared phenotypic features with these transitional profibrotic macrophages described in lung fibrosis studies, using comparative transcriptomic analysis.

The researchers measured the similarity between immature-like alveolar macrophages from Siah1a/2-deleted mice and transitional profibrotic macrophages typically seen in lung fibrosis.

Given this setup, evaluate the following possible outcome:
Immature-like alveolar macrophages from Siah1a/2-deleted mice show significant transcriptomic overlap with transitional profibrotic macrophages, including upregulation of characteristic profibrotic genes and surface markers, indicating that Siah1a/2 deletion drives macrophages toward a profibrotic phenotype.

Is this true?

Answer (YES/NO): YES